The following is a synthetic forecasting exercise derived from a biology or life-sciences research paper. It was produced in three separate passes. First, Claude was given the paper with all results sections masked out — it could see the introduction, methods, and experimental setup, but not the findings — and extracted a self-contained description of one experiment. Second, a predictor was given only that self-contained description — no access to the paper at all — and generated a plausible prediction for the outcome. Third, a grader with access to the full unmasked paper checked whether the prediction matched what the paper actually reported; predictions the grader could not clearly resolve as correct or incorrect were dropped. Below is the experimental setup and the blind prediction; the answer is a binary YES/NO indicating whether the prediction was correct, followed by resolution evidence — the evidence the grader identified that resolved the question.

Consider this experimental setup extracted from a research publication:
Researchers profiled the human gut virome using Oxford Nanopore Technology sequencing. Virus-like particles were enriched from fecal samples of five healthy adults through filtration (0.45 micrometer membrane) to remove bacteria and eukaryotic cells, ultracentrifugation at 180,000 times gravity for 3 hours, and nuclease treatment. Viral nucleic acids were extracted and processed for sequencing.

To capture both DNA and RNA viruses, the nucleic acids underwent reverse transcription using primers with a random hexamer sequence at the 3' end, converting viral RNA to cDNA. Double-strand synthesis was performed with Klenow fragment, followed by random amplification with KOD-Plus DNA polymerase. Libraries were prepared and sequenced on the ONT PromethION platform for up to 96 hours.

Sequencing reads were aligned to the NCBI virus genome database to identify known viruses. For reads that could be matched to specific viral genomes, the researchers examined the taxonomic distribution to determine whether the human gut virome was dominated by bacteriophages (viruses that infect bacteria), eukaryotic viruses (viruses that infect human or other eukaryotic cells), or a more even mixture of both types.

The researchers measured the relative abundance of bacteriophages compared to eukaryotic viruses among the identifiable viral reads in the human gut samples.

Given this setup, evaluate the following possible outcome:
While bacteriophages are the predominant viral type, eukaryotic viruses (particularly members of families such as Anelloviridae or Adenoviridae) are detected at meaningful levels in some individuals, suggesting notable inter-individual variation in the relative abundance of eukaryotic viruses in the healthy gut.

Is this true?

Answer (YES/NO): NO